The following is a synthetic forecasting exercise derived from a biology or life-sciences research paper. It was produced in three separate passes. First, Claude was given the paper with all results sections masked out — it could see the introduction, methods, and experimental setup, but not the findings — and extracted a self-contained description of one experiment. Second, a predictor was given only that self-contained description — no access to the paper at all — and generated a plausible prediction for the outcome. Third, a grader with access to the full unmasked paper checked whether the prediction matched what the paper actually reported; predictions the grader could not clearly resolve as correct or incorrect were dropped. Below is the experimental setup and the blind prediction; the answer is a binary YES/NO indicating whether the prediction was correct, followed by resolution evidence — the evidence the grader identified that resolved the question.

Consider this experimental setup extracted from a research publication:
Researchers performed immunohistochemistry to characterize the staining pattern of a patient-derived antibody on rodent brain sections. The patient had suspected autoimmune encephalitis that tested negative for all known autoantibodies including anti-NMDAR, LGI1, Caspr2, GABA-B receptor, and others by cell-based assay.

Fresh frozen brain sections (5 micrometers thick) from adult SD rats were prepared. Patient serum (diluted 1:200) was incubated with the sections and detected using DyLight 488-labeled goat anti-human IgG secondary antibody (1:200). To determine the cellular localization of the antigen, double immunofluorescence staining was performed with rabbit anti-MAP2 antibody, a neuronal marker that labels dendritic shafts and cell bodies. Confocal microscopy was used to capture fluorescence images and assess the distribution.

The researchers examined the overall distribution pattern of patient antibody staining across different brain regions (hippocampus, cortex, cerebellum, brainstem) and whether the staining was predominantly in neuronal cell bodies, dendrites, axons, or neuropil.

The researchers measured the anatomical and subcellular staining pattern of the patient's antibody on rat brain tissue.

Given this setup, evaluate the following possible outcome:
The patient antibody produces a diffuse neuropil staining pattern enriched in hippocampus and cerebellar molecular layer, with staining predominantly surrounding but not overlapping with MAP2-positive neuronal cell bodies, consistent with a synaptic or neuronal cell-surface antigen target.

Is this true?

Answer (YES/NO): NO